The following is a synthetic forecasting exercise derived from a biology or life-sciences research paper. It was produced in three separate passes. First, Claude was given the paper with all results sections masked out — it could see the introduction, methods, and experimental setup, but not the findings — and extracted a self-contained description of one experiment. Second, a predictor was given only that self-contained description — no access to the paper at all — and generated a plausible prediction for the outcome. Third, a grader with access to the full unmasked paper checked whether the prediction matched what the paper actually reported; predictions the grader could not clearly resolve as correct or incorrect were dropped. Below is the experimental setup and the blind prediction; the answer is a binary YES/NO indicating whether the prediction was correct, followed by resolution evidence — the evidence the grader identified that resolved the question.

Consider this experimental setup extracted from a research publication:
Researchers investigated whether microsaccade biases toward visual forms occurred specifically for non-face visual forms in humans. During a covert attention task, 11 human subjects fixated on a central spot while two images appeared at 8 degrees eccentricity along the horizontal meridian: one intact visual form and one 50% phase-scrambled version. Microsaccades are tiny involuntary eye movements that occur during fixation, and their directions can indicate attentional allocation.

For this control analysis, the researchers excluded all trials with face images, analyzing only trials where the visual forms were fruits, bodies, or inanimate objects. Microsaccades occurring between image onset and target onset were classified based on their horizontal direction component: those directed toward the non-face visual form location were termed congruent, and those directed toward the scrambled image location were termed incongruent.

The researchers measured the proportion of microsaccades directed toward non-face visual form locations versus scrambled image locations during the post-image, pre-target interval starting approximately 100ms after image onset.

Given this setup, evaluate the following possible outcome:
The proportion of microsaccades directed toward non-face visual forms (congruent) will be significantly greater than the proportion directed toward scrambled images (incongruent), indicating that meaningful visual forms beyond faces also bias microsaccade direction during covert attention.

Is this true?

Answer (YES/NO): YES